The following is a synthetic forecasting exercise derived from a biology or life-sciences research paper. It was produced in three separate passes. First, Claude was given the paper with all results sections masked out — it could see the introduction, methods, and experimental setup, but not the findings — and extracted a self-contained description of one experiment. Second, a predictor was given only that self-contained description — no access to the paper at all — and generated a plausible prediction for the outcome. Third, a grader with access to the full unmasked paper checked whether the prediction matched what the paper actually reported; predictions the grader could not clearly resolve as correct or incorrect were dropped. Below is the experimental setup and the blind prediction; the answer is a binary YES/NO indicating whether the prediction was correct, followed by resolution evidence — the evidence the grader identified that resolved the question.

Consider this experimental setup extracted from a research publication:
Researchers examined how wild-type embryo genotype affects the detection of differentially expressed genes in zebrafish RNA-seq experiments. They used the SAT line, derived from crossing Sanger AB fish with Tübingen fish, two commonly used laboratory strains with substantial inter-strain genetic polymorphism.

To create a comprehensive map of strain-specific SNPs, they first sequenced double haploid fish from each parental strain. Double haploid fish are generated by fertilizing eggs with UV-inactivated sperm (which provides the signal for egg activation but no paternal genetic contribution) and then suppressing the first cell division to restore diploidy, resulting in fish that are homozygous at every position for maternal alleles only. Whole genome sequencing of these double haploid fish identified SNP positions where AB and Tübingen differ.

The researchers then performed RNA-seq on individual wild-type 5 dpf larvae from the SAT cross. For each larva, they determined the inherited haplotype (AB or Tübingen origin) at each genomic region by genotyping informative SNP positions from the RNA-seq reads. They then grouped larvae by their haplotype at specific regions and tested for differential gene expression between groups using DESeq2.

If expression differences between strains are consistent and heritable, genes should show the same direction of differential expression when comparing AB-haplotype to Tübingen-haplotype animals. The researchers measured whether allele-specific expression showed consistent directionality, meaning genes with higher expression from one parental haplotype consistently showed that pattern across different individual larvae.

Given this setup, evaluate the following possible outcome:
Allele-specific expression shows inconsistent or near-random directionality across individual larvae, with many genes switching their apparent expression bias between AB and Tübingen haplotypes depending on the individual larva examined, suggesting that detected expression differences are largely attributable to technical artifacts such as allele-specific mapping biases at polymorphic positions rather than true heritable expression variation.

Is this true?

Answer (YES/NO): NO